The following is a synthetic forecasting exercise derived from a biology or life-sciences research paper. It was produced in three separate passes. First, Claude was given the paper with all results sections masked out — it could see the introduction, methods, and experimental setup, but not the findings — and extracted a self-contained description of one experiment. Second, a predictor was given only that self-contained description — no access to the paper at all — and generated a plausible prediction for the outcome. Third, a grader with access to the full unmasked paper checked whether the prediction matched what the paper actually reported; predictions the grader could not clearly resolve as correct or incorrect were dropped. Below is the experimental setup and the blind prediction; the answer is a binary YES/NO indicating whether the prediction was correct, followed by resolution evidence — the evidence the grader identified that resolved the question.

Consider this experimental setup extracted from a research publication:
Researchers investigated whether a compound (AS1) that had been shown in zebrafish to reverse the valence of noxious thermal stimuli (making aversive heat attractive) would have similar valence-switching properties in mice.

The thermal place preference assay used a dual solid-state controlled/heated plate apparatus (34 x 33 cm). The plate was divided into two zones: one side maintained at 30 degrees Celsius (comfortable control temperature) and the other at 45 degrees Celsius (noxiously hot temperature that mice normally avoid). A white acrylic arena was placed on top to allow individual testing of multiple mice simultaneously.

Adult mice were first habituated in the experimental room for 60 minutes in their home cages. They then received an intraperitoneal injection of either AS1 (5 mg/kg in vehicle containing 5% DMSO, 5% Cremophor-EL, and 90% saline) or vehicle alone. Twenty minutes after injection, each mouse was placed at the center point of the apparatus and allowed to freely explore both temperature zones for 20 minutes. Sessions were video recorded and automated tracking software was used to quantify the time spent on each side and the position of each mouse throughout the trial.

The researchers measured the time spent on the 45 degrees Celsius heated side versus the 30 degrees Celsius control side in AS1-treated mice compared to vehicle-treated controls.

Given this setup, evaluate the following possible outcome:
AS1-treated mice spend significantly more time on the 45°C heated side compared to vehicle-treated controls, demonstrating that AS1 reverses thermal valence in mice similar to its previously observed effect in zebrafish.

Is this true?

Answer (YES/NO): NO